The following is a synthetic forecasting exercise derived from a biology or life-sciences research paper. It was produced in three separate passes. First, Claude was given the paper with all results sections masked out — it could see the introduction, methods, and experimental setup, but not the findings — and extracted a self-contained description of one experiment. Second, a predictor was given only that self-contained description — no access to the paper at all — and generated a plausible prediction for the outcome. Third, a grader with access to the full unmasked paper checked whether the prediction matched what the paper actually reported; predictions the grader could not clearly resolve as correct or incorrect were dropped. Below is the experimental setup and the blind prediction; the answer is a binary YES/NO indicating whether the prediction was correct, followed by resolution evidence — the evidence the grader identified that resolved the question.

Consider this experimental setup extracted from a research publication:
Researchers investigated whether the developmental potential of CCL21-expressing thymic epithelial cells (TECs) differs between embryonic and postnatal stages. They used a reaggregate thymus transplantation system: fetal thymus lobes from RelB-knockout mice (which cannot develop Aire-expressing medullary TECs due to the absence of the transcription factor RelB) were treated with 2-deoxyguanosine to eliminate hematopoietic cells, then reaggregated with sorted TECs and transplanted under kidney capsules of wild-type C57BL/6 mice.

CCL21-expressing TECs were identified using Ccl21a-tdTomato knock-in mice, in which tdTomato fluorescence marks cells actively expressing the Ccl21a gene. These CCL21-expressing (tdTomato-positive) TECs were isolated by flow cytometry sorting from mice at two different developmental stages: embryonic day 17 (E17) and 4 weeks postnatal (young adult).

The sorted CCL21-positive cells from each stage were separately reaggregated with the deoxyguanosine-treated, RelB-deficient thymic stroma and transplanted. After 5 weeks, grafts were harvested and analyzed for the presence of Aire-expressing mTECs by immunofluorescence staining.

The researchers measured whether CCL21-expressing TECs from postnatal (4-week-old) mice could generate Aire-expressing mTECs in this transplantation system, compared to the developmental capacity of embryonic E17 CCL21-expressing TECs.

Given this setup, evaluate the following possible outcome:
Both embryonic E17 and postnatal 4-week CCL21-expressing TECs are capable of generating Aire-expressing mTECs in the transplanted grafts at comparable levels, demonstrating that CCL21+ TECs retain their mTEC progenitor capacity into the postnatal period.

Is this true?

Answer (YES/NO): NO